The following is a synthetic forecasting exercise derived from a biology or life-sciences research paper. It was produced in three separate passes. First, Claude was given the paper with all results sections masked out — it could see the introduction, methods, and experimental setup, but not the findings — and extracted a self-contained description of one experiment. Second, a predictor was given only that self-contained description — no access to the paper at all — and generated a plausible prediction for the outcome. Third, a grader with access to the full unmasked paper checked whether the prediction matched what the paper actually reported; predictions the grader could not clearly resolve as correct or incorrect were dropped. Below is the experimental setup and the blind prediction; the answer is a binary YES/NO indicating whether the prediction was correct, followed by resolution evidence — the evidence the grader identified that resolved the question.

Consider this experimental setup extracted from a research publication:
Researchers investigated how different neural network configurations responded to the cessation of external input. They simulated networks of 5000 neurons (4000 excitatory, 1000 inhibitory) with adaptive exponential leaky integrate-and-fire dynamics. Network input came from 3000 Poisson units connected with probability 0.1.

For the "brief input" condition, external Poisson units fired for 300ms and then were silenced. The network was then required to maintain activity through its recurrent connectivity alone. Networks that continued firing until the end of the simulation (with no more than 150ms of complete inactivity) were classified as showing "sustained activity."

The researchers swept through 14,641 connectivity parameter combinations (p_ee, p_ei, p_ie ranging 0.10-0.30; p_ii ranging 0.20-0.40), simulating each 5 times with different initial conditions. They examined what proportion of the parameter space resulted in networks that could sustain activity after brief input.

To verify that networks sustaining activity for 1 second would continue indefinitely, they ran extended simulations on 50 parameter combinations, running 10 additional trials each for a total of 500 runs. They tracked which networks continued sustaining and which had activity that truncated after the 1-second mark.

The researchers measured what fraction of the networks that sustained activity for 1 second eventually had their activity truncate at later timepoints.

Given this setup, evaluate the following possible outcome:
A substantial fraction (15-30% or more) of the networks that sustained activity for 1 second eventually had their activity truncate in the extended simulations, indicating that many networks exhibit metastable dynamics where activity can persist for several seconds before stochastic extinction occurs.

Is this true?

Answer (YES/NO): YES